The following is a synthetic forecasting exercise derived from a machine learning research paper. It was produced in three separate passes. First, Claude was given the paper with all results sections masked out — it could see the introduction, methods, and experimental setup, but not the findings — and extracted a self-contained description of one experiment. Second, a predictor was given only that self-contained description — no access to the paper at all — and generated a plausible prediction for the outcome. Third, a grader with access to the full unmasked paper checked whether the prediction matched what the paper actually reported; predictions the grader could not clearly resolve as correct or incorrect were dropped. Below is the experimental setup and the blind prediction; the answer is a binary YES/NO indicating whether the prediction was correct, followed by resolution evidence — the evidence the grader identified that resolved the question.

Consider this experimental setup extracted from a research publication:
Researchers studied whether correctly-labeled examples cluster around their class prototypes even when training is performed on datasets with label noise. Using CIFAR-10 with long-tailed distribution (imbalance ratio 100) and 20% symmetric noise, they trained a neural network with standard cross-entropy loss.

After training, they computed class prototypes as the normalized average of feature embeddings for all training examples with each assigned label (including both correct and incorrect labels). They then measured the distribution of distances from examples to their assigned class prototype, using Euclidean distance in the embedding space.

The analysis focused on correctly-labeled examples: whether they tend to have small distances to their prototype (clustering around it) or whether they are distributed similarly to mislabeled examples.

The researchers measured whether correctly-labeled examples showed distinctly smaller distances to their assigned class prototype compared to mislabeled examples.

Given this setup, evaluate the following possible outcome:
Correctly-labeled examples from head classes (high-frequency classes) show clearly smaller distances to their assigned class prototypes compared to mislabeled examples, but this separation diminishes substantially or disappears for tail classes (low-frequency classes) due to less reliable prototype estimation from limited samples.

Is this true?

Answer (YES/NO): NO